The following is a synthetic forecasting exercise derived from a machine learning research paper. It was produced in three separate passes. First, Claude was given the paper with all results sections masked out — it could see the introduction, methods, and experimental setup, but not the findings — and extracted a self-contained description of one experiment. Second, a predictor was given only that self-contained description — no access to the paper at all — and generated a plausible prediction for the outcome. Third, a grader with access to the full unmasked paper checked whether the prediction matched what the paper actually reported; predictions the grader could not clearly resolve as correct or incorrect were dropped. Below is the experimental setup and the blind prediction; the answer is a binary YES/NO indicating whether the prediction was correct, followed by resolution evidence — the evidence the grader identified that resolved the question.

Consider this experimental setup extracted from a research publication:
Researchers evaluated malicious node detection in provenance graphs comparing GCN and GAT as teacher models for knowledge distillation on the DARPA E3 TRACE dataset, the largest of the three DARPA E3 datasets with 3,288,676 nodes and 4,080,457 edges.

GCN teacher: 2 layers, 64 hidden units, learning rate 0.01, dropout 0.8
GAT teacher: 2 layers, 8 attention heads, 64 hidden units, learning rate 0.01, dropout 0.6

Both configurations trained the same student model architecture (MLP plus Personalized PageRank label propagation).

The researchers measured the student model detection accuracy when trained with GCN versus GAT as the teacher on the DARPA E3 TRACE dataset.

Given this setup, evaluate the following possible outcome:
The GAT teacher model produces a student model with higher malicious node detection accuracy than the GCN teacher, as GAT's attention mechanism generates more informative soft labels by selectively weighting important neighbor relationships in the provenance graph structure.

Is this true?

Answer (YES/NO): YES